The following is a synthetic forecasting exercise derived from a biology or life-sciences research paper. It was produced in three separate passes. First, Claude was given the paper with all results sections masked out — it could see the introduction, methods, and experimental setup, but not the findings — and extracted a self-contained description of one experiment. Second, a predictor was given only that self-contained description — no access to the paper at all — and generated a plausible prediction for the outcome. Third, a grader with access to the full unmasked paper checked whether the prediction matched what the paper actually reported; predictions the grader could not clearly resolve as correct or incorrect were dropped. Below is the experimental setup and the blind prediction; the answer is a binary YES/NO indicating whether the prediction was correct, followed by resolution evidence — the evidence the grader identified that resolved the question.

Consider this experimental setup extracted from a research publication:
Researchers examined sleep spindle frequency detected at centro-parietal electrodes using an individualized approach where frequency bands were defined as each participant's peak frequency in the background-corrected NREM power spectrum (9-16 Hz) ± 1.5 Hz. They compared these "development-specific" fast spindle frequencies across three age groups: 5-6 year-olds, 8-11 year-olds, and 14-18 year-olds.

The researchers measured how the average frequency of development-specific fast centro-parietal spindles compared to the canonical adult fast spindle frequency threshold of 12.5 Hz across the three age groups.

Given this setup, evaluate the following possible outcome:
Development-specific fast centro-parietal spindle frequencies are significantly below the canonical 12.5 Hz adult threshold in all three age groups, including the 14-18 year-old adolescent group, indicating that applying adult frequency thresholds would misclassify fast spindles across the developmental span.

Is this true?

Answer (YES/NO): NO